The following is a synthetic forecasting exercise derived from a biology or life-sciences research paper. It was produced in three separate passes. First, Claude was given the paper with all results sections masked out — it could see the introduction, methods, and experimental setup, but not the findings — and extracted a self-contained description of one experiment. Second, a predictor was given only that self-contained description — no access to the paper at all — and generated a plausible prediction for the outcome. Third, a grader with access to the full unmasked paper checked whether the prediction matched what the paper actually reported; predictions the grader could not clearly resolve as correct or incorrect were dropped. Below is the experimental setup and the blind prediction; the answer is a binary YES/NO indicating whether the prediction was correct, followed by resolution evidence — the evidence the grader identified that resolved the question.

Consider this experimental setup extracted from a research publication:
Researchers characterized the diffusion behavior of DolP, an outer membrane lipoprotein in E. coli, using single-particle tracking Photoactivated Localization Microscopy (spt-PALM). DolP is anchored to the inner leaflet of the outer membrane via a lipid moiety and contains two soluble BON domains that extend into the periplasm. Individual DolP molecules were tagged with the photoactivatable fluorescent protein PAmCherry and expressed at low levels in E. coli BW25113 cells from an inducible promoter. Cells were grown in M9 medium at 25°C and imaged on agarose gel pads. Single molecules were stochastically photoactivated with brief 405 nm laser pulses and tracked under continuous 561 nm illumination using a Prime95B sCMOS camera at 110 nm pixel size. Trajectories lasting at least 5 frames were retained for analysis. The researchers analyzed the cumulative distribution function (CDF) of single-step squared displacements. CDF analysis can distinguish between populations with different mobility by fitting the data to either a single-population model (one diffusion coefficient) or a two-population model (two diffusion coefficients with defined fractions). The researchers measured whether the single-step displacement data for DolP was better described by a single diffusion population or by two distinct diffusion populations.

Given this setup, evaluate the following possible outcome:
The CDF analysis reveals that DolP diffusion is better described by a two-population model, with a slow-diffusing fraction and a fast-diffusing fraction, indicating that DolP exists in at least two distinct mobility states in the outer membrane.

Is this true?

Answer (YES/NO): YES